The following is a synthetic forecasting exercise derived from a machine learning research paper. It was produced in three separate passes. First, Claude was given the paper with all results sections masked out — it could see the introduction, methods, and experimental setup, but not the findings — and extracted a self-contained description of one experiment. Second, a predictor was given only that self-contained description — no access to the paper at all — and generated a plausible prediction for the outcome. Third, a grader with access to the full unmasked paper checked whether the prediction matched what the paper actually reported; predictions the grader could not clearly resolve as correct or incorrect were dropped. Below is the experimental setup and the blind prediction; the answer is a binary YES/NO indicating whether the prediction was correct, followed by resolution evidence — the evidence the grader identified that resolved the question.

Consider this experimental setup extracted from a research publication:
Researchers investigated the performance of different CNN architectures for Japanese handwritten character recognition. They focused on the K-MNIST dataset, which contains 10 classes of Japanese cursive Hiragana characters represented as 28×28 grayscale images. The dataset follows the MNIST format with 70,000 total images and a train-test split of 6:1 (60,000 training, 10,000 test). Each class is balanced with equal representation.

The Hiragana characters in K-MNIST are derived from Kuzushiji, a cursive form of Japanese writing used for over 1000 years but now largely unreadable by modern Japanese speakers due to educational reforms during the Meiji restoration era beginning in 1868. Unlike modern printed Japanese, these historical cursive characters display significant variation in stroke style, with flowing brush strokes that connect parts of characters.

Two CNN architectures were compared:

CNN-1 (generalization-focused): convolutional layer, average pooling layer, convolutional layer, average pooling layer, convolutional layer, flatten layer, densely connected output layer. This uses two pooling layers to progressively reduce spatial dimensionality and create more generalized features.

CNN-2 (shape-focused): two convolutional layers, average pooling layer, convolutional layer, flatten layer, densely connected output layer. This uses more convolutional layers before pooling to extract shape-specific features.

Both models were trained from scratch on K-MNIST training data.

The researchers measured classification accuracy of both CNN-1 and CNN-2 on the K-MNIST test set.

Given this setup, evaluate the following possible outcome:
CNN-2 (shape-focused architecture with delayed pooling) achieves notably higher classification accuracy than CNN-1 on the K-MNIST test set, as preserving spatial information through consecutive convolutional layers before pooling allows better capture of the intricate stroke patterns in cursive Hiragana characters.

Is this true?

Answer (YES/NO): NO